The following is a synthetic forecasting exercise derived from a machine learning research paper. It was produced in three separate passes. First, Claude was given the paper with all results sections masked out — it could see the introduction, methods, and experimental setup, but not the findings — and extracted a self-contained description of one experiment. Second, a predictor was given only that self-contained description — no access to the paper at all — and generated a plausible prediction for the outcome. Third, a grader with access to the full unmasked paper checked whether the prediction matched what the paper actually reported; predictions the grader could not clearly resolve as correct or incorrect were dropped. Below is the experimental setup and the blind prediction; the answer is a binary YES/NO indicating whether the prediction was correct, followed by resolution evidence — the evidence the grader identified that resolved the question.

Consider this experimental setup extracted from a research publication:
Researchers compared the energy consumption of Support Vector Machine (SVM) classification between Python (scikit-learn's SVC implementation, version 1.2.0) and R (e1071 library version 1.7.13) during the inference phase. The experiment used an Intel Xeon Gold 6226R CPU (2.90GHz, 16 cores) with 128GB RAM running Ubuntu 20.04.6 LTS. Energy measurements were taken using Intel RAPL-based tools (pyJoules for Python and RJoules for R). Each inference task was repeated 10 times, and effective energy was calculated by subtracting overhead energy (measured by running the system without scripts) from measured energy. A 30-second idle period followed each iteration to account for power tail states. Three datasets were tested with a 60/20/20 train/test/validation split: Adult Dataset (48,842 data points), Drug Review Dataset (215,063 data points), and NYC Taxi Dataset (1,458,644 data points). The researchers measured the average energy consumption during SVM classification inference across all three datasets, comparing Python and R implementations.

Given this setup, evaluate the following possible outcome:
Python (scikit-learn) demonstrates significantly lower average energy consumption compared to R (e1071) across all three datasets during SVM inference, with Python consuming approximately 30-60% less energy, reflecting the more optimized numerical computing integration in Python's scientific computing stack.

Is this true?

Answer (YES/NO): NO